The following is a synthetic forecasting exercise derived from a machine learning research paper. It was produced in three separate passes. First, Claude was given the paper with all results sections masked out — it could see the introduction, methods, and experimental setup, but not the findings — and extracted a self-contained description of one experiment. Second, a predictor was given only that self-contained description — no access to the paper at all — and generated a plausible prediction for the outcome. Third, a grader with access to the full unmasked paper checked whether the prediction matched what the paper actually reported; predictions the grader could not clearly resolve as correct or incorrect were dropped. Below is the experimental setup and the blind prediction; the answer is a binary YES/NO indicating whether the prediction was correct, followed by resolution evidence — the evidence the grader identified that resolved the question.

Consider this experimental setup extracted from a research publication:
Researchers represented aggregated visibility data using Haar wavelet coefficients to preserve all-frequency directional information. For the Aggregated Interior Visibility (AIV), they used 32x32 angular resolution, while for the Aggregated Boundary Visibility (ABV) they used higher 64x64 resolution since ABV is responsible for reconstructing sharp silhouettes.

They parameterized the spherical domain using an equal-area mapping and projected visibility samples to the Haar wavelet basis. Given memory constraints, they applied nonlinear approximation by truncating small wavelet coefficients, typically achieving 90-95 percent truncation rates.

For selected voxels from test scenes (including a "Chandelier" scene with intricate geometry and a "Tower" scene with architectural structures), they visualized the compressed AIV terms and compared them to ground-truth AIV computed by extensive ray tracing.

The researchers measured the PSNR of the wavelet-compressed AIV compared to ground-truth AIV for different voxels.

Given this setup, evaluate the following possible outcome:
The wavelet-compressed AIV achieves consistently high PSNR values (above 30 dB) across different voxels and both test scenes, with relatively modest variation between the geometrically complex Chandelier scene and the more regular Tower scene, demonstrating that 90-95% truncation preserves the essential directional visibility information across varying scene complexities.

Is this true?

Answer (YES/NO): YES